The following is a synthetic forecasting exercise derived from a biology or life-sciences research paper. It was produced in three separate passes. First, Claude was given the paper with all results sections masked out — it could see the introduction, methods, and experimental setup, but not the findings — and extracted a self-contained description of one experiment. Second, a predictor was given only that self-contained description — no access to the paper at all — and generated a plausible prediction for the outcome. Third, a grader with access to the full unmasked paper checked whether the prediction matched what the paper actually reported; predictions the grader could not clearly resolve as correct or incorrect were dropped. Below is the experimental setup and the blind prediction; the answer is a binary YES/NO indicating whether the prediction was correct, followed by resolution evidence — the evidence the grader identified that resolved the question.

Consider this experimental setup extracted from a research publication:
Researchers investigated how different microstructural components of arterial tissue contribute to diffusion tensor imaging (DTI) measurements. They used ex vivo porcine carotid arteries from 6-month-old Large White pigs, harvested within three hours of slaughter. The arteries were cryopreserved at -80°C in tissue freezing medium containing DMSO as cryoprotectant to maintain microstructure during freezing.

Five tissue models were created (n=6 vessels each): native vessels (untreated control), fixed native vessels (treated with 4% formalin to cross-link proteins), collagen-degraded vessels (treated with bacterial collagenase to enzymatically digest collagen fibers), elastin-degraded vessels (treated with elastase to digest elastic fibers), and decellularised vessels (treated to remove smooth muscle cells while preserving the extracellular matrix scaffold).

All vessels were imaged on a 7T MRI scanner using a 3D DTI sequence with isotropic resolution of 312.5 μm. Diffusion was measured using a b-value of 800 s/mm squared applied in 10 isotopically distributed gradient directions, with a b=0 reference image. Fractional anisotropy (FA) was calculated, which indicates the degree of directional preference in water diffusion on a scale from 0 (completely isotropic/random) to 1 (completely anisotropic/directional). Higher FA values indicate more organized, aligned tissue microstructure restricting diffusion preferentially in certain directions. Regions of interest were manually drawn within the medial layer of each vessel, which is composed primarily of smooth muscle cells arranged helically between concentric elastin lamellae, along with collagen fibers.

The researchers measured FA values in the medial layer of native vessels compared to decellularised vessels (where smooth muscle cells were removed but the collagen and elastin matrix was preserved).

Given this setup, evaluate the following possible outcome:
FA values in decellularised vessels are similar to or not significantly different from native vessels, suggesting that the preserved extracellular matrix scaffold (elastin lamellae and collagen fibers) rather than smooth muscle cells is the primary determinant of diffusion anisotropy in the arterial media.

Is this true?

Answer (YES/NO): NO